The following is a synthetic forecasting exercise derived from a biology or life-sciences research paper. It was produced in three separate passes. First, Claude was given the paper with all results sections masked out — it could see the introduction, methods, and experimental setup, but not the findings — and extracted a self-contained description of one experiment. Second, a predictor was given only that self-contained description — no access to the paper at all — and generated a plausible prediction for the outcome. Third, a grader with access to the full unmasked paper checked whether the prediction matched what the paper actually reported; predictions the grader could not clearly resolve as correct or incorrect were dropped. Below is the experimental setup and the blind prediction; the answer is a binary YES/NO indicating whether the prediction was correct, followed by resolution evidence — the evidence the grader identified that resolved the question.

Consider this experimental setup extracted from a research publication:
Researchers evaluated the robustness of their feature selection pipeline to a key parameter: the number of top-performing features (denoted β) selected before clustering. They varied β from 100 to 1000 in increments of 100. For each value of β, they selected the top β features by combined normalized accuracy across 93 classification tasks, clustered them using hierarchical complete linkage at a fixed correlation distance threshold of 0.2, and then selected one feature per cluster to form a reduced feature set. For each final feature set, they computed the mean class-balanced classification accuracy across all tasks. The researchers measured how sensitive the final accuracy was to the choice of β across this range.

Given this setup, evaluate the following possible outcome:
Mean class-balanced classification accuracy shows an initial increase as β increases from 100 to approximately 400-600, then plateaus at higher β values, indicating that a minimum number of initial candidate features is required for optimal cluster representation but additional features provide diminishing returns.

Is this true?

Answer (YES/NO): NO